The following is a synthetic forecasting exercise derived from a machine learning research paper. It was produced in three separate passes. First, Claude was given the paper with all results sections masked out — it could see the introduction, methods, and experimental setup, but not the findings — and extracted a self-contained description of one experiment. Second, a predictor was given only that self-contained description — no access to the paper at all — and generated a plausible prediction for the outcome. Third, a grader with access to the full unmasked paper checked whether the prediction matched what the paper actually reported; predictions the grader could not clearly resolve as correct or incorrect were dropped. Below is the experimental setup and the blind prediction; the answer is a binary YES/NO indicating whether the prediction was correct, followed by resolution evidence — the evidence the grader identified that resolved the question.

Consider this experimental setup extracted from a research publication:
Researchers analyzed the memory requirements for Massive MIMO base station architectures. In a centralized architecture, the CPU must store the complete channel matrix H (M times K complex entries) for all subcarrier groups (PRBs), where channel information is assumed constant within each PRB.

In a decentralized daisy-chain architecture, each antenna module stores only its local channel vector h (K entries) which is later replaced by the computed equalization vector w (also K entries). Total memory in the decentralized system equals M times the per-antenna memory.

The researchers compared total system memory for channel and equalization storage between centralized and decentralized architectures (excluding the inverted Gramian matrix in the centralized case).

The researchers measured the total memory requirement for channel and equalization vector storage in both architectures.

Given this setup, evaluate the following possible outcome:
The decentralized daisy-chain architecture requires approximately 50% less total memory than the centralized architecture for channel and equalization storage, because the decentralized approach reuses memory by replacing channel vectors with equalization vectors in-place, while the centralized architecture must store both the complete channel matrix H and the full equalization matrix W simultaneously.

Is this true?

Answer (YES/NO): NO